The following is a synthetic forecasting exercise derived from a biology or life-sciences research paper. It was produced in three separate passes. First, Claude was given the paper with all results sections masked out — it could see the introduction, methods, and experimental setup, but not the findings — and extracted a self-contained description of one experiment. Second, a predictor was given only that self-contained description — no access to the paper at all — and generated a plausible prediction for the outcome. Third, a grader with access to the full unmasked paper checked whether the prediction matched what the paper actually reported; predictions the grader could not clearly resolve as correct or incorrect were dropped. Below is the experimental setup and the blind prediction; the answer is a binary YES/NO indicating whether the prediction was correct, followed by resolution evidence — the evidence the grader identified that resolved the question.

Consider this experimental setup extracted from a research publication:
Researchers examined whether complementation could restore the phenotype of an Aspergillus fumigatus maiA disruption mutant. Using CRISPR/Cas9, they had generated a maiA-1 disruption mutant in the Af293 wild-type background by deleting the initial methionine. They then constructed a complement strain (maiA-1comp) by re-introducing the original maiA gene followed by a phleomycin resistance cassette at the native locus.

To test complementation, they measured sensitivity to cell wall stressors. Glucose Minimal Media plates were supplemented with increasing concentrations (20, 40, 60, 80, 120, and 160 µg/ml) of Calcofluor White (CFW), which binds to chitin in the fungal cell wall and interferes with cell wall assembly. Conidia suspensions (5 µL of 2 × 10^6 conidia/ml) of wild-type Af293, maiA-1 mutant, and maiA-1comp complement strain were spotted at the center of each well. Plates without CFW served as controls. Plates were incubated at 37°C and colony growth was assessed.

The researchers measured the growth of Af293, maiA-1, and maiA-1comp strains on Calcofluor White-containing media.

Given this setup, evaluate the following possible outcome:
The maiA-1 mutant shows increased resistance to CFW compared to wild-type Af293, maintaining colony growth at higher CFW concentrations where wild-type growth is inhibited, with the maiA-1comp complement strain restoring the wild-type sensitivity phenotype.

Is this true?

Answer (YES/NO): NO